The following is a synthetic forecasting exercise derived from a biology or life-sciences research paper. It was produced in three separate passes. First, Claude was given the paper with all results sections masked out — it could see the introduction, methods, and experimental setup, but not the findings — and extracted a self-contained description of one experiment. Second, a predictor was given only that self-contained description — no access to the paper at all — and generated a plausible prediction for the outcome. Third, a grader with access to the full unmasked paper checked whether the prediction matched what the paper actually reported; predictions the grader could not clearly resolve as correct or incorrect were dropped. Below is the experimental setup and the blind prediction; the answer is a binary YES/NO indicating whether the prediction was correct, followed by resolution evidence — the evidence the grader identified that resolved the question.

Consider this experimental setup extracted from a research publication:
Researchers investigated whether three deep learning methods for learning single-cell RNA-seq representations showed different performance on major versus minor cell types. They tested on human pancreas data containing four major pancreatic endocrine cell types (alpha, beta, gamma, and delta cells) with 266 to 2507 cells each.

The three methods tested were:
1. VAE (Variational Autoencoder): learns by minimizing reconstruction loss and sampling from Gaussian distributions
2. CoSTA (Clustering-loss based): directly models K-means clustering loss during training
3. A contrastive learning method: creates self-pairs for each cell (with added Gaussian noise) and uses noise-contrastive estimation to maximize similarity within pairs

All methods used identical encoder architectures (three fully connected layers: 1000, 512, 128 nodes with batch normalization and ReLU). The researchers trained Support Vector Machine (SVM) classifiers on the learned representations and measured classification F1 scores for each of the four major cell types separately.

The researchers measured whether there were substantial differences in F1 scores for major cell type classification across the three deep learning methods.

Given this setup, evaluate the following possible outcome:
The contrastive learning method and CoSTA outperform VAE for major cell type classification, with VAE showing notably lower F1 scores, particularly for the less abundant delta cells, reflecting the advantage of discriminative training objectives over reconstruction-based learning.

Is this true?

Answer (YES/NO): NO